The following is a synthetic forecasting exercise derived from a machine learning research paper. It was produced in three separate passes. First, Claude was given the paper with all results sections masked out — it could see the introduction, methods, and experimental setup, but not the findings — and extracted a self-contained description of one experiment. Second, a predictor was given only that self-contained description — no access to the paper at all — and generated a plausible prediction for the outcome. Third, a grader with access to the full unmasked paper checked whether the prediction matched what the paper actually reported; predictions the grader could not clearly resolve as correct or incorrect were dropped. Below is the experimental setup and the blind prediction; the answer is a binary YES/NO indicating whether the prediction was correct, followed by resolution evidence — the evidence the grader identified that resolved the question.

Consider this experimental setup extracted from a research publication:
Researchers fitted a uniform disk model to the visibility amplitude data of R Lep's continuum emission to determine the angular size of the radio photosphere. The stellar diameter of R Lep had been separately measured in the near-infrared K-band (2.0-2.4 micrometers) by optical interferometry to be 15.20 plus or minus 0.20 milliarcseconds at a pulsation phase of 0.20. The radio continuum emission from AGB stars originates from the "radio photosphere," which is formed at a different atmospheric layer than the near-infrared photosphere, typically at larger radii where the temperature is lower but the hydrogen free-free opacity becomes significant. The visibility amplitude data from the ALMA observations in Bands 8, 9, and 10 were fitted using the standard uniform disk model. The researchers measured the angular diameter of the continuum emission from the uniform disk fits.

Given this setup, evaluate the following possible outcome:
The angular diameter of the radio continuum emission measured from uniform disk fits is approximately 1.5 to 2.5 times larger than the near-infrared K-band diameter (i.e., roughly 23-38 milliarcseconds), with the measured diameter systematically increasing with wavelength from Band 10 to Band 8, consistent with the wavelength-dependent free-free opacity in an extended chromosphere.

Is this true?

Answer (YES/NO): NO